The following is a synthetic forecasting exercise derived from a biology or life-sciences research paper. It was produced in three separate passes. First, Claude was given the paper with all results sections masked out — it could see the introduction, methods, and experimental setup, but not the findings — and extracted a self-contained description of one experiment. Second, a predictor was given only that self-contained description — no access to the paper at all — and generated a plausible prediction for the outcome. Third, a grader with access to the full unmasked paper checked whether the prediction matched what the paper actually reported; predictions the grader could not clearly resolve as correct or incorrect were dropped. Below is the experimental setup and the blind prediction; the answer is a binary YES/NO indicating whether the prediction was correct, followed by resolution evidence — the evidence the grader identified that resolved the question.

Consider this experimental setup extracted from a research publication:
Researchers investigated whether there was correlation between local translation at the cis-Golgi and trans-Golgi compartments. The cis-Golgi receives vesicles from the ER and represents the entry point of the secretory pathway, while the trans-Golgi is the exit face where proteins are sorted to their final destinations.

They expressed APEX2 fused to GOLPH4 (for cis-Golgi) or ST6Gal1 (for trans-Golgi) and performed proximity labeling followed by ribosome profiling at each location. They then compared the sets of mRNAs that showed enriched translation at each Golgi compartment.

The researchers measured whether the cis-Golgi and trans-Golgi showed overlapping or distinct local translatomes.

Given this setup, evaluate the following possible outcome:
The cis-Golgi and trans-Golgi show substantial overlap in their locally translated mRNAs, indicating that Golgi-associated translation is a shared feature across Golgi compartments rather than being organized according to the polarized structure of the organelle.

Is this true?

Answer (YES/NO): NO